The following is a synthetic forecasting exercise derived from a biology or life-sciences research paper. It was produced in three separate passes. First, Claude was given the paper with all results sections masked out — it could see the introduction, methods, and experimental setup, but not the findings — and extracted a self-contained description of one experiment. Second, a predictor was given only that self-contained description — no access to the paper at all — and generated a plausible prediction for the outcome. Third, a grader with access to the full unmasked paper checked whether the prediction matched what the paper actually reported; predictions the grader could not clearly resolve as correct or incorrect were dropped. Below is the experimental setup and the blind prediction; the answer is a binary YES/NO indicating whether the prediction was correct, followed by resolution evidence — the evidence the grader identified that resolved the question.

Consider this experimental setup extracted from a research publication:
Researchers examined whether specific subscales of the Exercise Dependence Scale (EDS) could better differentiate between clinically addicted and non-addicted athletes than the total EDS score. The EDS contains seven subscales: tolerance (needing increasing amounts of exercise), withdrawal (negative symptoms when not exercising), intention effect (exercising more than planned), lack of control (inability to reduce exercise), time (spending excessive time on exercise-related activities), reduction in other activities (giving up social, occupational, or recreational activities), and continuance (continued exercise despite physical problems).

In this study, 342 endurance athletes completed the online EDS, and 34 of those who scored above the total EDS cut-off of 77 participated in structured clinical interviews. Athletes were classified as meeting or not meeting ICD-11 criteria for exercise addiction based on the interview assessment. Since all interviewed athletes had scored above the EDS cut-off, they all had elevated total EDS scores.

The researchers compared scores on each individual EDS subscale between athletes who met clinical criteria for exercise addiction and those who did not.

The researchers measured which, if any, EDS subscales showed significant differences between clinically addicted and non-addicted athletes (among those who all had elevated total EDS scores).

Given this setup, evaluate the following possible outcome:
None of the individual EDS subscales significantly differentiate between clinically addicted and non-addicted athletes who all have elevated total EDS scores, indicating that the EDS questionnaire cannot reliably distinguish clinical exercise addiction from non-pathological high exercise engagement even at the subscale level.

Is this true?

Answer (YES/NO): NO